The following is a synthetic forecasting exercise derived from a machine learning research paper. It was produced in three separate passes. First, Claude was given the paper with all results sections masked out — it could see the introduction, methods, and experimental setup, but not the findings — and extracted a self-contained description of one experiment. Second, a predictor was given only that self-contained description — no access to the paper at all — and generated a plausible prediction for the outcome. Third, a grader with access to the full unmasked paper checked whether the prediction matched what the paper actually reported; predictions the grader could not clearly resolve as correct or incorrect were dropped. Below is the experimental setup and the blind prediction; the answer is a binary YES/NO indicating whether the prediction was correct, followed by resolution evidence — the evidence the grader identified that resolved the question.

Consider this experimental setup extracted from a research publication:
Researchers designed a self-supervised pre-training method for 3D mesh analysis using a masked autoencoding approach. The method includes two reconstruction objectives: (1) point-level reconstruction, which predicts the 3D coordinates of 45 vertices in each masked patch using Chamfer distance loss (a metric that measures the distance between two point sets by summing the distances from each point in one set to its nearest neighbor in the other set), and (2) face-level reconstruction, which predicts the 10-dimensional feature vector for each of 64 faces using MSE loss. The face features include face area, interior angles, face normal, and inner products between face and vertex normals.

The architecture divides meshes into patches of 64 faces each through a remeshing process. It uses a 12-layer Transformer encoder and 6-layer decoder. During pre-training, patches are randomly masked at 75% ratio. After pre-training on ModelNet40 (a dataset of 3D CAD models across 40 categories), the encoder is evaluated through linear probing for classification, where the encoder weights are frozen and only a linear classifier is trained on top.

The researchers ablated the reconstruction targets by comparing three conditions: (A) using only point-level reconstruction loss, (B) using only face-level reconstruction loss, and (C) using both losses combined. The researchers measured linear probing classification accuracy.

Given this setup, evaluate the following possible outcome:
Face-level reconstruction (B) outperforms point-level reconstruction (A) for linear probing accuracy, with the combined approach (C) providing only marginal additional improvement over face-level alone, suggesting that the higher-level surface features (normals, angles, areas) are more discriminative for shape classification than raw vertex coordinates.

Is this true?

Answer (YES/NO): NO